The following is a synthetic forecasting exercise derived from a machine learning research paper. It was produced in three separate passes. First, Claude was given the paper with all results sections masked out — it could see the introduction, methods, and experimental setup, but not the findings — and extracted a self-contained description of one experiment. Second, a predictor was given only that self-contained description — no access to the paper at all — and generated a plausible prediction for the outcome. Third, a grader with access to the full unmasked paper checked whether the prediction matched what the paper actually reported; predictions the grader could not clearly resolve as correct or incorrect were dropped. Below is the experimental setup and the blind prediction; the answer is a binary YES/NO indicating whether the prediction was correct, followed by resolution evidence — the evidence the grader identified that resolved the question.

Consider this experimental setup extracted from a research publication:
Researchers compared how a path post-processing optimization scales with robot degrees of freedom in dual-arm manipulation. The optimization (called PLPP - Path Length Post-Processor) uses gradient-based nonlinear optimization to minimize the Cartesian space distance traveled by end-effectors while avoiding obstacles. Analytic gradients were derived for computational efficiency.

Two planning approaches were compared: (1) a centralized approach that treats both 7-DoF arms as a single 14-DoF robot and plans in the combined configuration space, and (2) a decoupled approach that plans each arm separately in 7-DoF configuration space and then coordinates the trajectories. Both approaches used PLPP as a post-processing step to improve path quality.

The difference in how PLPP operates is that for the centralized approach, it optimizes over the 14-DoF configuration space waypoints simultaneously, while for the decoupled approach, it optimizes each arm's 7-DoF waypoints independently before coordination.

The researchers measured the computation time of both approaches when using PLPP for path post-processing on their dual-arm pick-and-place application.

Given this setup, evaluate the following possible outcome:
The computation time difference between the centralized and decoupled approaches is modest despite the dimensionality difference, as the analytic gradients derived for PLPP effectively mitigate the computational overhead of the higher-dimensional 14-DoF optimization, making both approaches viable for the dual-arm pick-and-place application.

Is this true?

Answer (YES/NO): NO